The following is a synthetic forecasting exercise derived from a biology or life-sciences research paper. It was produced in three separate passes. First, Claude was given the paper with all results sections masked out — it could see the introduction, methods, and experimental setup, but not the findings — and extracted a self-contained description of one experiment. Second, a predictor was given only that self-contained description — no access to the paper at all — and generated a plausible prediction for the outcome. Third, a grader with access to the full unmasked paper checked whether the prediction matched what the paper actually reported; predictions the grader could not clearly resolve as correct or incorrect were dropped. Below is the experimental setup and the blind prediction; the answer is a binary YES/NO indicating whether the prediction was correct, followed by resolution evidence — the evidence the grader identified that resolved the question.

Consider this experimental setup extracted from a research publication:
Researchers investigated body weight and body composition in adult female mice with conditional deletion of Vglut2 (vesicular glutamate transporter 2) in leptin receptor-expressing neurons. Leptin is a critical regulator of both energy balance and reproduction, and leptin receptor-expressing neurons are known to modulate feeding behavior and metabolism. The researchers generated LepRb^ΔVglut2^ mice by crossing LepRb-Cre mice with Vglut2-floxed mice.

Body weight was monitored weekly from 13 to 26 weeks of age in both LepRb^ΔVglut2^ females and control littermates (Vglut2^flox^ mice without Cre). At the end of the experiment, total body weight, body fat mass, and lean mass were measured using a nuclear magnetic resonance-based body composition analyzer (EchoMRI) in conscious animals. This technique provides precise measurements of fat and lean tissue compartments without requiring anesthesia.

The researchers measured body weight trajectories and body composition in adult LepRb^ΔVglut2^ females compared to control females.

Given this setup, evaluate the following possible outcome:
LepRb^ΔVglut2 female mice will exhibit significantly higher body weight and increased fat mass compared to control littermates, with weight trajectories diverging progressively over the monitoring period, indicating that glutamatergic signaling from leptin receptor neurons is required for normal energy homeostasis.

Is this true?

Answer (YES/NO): YES